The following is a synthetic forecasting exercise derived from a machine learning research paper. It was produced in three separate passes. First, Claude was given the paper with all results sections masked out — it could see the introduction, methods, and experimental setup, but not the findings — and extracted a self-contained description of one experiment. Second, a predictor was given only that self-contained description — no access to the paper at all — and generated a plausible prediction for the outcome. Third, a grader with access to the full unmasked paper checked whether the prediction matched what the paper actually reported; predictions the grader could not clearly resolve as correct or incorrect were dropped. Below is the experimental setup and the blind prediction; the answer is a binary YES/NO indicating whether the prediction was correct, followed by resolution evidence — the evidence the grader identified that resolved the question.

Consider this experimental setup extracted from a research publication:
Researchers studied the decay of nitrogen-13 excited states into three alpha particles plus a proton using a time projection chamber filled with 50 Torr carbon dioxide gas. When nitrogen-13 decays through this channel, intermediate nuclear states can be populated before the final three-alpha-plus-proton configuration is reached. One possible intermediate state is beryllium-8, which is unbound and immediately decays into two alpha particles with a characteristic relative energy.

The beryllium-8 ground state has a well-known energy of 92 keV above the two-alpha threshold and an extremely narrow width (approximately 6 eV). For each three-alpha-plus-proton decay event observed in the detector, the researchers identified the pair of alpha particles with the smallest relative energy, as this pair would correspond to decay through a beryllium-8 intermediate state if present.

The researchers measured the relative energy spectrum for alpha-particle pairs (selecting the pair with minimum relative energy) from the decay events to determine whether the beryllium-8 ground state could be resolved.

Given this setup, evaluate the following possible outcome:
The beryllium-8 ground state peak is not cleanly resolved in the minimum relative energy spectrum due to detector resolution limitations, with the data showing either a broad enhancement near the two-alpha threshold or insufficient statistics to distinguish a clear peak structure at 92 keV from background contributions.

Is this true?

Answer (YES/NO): NO